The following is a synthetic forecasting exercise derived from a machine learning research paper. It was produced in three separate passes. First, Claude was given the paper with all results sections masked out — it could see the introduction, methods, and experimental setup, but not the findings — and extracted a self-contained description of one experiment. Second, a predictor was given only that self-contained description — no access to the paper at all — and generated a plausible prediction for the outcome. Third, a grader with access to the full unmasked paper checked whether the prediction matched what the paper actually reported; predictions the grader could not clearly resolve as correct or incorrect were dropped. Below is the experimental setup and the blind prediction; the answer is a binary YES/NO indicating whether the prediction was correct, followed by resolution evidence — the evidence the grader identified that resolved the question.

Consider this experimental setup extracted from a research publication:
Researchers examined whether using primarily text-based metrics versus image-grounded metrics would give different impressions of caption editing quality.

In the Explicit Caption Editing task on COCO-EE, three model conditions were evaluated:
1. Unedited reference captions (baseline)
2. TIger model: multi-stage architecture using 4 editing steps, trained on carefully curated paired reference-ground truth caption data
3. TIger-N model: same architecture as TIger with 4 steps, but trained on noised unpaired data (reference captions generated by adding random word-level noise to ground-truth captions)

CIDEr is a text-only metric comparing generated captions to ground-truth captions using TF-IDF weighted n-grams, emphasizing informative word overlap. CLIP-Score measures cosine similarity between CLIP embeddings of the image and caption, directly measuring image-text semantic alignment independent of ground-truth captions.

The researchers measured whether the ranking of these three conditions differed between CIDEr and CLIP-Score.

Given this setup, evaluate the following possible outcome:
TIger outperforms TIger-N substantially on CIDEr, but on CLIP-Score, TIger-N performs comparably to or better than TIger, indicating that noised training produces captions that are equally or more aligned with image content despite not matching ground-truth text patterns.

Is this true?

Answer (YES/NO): NO